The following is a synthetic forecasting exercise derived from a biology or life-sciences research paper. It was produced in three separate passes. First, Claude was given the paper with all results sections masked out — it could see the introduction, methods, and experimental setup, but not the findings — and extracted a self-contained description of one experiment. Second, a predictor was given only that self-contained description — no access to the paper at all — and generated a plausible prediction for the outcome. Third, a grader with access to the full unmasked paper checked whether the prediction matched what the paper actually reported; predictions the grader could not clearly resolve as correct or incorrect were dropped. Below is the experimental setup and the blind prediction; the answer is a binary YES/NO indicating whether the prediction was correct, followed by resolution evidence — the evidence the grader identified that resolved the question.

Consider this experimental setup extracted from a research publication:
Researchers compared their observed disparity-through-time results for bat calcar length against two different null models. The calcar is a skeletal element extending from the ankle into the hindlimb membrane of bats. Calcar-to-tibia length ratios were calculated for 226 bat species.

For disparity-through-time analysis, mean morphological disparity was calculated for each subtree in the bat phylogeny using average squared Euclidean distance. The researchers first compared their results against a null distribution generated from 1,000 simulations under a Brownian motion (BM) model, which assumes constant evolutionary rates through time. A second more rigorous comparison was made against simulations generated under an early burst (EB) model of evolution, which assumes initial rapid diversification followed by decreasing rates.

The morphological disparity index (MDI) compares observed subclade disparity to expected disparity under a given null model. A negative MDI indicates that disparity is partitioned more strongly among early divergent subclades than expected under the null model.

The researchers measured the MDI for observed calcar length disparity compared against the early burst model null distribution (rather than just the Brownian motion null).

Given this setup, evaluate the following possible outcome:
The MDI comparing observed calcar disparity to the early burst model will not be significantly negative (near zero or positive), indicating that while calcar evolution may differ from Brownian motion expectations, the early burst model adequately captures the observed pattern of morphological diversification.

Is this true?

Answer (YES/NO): YES